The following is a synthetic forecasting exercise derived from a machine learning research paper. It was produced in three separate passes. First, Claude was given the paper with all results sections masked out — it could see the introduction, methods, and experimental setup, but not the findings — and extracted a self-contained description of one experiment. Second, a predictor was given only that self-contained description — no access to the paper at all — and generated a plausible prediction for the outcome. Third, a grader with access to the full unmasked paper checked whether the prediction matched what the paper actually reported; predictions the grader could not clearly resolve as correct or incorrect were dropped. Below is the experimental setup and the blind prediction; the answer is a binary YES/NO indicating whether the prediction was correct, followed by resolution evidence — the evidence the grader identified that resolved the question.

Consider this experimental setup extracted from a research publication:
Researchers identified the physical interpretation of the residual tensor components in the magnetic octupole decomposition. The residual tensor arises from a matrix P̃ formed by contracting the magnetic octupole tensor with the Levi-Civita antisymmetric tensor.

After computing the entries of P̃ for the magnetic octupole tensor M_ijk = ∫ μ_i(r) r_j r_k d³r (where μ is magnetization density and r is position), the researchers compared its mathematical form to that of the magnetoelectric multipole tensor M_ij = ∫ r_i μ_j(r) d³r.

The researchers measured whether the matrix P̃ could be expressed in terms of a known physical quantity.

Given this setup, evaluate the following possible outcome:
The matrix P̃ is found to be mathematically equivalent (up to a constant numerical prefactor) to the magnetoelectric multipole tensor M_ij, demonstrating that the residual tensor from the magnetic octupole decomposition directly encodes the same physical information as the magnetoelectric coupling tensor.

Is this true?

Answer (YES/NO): NO